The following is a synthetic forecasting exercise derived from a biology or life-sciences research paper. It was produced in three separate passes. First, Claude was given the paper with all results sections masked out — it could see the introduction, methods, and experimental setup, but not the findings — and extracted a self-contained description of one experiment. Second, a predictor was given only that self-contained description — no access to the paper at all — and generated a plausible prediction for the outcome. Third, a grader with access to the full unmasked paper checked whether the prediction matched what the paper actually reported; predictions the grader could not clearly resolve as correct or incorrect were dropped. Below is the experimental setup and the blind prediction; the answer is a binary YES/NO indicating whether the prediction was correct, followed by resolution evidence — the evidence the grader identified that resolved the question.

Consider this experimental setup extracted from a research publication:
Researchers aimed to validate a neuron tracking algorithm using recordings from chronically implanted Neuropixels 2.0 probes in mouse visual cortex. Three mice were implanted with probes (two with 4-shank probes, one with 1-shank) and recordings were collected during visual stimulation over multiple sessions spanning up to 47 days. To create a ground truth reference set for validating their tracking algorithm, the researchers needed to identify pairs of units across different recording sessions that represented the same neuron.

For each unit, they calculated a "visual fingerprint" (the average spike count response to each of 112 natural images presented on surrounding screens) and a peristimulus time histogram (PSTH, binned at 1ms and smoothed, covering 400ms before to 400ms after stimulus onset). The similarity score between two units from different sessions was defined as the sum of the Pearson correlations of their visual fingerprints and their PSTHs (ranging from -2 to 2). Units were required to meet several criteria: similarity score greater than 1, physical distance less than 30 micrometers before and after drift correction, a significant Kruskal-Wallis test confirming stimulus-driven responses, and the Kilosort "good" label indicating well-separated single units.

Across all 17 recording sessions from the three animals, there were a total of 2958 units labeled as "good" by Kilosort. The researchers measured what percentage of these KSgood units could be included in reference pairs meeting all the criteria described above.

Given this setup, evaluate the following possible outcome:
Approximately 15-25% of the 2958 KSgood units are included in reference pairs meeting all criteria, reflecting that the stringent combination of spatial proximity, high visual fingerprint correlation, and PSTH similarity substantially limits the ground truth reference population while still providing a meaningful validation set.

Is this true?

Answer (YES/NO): NO